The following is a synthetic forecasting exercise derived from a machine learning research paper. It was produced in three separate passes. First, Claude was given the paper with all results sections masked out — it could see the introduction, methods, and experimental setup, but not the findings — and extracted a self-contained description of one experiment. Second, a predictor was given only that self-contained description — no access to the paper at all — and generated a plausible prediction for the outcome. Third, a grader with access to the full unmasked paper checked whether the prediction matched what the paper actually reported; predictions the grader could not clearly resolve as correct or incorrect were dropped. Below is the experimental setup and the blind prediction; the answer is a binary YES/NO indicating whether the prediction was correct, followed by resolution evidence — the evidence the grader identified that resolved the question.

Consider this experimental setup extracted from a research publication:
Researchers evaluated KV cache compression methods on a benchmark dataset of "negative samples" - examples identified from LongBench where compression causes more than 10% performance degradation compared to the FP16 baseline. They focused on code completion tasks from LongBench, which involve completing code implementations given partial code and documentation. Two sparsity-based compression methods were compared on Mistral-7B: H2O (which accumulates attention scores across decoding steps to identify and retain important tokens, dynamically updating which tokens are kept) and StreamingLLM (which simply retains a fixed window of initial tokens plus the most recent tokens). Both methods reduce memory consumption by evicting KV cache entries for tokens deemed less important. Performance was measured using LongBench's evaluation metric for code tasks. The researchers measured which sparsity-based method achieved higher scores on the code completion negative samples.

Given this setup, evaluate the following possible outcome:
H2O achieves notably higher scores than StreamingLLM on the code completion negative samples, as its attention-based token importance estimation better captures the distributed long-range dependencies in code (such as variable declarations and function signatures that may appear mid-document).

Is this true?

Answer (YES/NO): YES